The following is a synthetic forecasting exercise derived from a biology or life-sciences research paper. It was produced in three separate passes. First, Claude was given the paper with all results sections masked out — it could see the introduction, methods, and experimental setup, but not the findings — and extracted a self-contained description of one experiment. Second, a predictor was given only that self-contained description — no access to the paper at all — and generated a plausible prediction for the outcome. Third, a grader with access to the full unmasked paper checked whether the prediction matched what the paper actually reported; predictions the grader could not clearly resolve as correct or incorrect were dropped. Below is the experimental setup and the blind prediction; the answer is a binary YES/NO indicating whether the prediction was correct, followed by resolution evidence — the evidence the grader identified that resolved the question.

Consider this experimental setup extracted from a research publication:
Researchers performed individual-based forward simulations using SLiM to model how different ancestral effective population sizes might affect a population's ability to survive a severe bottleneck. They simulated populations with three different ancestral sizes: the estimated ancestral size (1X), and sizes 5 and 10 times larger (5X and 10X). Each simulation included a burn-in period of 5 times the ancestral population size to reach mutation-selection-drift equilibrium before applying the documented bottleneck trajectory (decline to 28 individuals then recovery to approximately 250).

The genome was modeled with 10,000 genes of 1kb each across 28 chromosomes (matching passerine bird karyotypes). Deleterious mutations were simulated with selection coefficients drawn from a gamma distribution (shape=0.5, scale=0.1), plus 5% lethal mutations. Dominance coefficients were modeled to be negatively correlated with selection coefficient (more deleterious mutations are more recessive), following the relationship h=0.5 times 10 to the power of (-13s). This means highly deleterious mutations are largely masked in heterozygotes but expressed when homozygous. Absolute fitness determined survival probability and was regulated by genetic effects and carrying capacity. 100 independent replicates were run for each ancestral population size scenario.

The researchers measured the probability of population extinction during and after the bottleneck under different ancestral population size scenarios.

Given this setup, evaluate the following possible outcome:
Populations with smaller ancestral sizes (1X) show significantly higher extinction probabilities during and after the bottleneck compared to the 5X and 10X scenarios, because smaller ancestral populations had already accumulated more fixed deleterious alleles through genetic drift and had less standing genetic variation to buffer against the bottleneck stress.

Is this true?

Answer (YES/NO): NO